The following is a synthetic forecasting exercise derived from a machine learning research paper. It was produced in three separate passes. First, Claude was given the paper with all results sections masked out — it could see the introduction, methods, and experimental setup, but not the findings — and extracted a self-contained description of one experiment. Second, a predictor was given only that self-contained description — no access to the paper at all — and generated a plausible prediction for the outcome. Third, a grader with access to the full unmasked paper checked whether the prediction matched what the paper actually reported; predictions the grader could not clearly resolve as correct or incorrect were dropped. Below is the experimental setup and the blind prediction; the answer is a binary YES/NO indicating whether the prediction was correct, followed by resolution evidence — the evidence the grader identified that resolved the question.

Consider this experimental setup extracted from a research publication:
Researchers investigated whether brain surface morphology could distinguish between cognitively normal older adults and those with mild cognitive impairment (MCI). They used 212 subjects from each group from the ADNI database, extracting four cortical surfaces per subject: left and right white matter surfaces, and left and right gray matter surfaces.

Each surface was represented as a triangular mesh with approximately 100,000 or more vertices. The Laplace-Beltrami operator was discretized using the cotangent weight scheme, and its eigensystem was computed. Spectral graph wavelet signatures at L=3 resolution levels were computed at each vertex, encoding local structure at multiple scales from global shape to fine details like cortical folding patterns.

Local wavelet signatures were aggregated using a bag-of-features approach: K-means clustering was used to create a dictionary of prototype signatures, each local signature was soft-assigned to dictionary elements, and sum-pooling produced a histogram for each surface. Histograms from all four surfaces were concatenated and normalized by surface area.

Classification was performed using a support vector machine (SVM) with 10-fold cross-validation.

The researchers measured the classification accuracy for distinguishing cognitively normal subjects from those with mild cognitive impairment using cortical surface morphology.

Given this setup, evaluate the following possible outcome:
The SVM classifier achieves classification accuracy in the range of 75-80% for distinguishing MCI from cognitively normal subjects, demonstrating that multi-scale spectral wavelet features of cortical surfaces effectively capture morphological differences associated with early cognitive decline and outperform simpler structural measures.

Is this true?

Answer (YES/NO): NO